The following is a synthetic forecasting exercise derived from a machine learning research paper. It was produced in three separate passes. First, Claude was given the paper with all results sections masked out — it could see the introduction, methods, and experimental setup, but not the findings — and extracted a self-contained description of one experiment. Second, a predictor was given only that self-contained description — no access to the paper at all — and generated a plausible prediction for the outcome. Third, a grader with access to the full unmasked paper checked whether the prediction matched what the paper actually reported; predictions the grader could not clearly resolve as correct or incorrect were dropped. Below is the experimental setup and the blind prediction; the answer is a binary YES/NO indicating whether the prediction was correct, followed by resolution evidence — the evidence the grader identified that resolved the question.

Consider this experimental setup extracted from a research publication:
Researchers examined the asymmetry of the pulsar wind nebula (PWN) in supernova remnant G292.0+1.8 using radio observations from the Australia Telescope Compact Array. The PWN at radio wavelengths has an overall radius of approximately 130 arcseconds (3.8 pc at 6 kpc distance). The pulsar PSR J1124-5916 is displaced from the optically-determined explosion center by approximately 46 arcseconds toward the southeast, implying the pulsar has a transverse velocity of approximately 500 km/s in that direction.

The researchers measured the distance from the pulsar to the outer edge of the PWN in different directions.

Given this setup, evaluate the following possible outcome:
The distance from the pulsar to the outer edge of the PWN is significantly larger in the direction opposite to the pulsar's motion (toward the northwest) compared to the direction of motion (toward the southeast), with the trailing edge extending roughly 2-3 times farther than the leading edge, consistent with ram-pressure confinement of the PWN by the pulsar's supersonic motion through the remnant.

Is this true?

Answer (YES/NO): NO